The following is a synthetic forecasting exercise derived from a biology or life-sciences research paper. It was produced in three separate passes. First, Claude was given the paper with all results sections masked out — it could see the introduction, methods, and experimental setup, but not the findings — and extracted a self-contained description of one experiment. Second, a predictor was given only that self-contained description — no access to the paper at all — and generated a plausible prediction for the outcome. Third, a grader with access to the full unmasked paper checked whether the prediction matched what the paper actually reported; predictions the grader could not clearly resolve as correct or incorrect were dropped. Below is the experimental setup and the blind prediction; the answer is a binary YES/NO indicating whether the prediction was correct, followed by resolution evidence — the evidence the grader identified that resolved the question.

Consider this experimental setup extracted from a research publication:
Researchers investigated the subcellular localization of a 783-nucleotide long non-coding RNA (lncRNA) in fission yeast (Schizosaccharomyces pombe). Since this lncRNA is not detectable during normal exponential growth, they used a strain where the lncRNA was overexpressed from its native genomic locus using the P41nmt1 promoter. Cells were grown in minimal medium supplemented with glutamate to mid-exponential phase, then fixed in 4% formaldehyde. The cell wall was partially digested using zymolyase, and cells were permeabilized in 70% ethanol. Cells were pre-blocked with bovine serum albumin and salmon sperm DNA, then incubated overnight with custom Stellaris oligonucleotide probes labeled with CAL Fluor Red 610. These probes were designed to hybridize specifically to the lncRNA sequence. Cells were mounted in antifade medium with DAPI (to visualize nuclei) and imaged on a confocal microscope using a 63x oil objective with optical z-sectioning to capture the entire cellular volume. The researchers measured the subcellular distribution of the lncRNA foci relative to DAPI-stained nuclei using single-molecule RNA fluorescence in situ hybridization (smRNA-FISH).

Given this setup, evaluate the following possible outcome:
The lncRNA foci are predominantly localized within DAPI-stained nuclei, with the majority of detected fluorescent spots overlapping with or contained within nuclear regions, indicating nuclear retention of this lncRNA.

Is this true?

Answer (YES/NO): NO